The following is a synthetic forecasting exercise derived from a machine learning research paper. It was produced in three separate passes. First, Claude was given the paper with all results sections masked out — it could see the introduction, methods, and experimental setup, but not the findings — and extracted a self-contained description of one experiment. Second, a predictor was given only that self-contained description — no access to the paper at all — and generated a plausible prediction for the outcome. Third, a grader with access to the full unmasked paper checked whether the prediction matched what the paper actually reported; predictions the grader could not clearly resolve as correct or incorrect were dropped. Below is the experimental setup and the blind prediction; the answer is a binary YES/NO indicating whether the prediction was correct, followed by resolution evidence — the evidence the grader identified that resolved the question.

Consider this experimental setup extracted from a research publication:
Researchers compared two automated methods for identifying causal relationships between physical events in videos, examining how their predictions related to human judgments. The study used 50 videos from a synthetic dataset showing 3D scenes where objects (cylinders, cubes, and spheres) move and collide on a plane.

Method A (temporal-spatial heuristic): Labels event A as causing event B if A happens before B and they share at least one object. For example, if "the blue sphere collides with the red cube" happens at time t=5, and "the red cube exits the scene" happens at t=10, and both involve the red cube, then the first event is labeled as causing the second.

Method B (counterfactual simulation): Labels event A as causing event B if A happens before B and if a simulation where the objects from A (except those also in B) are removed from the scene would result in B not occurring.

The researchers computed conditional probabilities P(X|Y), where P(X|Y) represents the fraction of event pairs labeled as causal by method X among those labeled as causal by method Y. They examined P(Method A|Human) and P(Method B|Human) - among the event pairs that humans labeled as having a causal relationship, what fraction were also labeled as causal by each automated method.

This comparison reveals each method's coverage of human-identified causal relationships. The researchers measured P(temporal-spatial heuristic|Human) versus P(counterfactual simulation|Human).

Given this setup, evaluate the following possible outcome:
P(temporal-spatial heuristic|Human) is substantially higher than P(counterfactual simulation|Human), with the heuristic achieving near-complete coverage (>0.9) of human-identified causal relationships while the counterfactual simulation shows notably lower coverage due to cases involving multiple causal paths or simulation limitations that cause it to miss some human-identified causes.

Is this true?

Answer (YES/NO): YES